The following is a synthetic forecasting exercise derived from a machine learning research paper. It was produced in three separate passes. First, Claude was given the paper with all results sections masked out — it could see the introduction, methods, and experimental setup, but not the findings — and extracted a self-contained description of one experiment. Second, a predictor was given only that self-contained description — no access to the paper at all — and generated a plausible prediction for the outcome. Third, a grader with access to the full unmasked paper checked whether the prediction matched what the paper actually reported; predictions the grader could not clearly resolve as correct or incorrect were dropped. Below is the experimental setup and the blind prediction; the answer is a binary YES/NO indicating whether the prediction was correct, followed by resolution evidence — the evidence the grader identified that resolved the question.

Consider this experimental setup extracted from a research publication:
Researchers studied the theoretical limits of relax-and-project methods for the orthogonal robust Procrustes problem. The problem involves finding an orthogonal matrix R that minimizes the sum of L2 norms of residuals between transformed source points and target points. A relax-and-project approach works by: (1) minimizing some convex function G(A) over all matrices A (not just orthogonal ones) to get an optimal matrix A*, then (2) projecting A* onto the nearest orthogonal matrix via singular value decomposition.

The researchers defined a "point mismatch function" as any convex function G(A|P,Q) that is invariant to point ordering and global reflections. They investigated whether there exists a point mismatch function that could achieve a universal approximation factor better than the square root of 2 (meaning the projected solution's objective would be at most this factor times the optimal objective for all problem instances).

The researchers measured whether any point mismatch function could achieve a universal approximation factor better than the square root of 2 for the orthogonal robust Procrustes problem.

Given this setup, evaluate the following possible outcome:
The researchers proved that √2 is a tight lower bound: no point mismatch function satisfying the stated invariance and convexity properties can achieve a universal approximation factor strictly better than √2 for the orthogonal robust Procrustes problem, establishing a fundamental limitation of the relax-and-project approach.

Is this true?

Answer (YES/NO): YES